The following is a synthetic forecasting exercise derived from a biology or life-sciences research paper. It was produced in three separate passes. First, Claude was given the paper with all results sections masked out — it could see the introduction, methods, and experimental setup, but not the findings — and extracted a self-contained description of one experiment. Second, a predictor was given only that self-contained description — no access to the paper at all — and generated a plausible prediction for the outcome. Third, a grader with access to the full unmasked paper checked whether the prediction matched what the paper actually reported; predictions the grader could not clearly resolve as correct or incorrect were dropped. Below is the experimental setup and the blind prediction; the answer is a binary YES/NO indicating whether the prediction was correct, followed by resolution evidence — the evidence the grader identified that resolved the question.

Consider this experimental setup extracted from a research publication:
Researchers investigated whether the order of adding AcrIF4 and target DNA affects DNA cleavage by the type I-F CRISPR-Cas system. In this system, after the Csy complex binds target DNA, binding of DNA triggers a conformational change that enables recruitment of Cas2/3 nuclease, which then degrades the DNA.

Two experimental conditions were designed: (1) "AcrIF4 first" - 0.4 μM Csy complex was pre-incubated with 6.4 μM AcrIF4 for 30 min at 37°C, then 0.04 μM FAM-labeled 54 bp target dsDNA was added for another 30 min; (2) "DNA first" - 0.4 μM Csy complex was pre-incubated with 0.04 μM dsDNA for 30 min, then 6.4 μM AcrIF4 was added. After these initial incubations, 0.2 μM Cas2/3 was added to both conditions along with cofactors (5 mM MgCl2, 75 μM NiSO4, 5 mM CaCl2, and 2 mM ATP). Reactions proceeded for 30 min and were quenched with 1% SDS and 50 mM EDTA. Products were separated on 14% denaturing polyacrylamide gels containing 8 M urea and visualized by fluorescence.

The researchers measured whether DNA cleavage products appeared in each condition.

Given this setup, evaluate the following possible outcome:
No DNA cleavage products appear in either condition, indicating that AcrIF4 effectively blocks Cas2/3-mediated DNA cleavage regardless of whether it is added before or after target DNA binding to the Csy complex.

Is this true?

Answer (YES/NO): NO